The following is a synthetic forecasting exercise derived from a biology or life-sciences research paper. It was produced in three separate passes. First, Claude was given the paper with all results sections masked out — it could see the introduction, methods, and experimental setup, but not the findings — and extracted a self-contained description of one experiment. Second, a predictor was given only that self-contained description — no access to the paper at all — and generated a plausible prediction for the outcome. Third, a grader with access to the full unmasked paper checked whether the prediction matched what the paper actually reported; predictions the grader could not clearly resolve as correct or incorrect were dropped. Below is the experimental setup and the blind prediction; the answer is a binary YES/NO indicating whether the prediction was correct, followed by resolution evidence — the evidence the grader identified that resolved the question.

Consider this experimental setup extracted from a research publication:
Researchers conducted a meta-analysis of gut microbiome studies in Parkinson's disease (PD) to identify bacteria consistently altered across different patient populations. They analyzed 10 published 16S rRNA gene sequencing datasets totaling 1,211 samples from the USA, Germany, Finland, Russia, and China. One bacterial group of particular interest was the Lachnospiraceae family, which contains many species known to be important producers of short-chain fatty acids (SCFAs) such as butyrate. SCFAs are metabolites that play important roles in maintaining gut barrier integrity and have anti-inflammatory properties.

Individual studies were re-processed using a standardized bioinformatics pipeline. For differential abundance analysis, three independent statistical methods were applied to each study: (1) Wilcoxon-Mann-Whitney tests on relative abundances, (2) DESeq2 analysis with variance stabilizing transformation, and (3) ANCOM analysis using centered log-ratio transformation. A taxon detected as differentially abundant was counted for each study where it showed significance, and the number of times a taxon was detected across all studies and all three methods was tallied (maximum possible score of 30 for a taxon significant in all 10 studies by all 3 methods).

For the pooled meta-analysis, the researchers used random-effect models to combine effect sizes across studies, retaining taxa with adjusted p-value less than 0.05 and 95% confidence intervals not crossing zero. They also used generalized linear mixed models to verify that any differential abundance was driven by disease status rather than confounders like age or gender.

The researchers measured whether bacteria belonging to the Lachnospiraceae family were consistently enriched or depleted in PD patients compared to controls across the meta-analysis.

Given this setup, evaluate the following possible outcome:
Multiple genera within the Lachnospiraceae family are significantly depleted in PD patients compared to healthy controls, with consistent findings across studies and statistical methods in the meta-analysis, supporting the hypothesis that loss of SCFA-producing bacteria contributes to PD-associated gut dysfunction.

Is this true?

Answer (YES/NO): YES